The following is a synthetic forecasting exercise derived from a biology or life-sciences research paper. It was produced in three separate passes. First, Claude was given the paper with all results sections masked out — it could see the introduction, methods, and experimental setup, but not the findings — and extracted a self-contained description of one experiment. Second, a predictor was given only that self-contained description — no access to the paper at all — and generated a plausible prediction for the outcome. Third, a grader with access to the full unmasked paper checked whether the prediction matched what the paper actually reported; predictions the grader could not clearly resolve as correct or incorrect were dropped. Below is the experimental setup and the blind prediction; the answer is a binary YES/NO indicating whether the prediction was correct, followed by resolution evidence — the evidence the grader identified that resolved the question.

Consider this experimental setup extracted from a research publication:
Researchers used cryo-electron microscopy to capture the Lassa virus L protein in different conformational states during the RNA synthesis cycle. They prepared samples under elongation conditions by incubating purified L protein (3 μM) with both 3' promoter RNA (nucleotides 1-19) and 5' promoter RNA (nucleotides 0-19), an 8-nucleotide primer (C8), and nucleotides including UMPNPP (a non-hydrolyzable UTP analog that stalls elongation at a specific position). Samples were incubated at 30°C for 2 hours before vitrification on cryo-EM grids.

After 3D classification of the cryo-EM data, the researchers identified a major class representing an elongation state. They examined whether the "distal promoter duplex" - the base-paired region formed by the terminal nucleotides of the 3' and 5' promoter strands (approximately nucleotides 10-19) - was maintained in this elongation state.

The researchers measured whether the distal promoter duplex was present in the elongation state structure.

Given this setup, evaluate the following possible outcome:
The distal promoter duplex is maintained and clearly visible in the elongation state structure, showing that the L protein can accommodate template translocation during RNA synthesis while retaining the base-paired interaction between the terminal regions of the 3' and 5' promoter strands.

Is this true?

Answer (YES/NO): NO